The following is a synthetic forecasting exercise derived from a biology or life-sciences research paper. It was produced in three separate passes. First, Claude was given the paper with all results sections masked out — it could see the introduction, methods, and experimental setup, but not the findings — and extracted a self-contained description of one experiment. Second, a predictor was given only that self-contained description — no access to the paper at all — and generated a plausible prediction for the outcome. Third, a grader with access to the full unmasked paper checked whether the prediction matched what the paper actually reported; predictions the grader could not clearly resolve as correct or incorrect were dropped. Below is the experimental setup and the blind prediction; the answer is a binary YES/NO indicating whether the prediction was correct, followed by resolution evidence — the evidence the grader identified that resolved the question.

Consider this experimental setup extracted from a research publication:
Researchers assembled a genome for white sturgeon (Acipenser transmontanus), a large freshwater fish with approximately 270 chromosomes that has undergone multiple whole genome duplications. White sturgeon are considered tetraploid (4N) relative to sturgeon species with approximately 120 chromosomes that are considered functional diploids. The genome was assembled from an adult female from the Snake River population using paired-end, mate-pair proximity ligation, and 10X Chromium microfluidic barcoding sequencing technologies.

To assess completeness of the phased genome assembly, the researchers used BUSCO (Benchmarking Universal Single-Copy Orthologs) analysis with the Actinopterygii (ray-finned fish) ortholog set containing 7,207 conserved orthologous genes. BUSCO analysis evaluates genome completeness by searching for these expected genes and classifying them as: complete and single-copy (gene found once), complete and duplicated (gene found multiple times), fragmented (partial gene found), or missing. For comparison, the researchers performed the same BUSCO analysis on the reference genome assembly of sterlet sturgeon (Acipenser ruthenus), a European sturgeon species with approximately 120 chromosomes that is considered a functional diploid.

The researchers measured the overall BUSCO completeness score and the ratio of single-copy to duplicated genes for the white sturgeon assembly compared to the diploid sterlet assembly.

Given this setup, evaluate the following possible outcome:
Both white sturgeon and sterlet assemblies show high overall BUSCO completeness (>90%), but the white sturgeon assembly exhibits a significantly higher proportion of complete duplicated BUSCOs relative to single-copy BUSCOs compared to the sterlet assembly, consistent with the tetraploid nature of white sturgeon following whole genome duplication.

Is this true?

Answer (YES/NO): NO